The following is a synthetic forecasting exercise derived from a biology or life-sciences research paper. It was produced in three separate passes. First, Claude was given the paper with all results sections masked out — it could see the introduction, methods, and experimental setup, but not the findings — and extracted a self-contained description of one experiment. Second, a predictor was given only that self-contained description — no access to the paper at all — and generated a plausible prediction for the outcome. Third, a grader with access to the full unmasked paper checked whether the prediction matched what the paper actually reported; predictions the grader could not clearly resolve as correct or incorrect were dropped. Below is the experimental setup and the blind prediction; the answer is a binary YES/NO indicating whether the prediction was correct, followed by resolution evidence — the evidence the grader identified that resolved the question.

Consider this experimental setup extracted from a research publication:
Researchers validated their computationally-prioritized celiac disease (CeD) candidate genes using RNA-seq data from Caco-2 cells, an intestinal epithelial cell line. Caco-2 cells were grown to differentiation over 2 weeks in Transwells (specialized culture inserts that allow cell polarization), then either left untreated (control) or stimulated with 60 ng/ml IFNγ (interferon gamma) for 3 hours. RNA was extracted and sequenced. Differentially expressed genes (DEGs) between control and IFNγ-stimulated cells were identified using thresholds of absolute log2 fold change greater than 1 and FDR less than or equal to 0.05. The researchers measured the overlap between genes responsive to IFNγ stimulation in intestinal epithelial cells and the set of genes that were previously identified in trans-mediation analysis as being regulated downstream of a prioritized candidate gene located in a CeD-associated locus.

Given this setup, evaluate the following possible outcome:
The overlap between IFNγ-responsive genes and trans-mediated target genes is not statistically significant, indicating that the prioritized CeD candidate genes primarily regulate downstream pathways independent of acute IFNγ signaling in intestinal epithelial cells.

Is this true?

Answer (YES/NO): NO